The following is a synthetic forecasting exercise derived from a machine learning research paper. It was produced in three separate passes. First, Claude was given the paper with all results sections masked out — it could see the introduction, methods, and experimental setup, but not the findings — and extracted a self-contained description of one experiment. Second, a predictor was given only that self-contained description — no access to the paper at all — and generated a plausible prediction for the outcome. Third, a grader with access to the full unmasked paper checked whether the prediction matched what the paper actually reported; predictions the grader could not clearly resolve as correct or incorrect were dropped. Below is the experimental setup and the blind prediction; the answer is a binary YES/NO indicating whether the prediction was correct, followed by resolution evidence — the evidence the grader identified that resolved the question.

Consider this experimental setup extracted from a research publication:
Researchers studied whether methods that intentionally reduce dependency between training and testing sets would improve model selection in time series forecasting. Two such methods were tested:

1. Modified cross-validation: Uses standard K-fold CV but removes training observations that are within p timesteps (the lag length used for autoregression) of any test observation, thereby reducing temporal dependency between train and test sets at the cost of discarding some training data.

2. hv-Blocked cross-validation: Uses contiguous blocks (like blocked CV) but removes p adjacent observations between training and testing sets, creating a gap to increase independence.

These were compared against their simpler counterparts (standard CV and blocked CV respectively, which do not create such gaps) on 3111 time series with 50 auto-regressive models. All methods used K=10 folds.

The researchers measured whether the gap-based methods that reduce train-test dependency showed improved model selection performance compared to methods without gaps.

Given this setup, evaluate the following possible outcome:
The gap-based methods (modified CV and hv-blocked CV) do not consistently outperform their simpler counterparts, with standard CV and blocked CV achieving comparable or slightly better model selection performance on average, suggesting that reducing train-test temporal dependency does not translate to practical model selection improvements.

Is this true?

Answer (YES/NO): YES